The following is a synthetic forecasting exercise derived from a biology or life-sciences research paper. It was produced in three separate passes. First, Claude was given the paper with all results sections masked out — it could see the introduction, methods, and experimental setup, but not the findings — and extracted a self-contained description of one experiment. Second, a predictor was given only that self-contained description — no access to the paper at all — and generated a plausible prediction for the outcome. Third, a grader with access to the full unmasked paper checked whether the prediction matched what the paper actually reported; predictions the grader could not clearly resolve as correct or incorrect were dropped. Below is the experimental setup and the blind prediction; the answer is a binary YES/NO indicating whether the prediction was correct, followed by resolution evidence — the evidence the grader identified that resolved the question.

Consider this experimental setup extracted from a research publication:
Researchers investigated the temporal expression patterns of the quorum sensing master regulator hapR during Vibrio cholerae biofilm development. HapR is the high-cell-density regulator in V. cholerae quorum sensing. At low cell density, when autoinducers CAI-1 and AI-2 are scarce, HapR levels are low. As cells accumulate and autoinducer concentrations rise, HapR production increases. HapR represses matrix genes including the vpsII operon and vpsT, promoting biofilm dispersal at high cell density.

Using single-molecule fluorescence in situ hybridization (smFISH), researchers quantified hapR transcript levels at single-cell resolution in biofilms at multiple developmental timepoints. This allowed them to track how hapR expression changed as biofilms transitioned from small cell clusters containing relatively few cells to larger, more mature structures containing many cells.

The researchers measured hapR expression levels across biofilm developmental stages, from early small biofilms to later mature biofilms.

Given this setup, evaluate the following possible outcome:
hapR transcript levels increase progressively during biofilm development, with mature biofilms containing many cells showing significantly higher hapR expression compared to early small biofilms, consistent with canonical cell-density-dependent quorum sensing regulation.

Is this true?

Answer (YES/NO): YES